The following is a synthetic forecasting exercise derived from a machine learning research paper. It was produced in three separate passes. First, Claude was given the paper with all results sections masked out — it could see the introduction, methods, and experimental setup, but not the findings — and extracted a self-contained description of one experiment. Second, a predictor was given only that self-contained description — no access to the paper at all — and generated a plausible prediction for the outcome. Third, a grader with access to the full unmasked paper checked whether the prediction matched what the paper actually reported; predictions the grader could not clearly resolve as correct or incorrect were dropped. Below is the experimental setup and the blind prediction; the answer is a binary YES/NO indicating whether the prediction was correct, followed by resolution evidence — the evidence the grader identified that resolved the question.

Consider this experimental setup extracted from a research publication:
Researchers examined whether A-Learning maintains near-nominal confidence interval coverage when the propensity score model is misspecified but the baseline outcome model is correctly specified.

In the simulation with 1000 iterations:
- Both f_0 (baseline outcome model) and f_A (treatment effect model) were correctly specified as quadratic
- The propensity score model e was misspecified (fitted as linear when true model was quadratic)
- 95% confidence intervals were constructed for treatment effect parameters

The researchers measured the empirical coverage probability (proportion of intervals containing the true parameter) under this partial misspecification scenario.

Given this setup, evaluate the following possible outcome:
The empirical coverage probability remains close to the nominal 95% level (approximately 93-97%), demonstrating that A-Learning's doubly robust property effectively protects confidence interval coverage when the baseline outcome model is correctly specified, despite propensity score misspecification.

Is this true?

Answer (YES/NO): NO